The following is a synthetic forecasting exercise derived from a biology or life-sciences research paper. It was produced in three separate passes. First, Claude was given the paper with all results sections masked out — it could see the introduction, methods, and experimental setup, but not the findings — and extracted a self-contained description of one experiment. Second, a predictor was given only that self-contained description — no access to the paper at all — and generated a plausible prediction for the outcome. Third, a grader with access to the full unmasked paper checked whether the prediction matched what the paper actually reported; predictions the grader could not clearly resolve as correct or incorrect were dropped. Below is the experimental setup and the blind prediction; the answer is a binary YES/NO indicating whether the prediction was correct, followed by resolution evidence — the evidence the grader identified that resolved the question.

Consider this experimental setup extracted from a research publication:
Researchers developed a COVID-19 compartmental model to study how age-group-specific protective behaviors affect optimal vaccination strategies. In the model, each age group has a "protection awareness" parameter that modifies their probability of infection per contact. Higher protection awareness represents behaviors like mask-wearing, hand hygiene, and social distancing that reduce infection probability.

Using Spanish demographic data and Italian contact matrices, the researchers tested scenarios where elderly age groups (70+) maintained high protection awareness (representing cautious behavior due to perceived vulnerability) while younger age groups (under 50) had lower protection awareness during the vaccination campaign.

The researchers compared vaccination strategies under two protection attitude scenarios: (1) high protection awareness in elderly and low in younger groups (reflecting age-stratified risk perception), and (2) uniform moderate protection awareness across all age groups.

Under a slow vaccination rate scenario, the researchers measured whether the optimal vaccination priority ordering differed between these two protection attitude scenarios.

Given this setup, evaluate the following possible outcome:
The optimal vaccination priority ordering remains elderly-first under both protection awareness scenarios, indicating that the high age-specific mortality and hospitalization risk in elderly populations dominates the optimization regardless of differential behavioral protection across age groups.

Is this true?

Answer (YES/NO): NO